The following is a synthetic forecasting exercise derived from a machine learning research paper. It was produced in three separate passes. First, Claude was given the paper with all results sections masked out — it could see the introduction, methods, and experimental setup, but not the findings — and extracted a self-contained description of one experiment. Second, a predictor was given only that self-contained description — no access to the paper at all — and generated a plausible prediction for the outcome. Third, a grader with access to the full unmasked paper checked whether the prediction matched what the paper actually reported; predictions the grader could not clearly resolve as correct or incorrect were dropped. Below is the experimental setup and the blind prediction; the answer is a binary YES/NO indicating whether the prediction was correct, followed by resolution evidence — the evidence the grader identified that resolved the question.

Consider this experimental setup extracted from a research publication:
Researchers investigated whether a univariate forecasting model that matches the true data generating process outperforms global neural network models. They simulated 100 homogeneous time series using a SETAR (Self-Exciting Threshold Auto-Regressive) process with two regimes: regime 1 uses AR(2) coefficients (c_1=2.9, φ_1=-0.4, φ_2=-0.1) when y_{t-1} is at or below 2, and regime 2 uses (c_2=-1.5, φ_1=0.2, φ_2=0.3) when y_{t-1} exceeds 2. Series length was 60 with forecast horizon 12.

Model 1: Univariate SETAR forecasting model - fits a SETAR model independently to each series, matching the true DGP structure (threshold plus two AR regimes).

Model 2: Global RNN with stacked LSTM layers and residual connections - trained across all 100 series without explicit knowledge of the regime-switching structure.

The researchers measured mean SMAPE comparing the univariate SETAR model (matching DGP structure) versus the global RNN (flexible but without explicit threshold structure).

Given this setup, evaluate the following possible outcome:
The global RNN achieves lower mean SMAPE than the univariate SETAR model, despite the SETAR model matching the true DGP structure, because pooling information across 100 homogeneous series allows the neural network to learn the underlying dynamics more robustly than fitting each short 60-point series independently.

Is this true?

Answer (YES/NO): YES